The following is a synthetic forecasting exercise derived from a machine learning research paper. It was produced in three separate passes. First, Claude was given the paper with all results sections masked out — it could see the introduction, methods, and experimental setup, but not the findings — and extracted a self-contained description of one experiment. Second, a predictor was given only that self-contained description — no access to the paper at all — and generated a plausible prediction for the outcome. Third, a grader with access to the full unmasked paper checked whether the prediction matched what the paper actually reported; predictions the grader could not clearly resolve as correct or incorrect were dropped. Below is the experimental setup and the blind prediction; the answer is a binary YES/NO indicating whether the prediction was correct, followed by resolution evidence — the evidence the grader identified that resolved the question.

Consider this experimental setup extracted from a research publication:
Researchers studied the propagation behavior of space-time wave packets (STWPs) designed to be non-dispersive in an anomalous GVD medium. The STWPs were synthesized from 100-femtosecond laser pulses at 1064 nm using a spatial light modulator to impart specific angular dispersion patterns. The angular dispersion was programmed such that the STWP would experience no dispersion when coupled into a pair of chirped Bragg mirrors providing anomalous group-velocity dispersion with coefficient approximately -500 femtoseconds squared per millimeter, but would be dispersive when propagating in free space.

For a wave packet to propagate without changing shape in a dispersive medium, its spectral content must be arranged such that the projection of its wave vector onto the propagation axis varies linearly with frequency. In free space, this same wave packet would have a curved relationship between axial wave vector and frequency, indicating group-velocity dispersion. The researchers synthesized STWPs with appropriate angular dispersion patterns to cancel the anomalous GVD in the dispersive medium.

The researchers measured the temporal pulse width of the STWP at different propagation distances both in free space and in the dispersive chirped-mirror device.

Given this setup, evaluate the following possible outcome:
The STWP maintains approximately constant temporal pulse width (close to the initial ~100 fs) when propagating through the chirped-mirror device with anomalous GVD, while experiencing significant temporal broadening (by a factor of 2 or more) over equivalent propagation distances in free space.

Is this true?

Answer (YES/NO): YES